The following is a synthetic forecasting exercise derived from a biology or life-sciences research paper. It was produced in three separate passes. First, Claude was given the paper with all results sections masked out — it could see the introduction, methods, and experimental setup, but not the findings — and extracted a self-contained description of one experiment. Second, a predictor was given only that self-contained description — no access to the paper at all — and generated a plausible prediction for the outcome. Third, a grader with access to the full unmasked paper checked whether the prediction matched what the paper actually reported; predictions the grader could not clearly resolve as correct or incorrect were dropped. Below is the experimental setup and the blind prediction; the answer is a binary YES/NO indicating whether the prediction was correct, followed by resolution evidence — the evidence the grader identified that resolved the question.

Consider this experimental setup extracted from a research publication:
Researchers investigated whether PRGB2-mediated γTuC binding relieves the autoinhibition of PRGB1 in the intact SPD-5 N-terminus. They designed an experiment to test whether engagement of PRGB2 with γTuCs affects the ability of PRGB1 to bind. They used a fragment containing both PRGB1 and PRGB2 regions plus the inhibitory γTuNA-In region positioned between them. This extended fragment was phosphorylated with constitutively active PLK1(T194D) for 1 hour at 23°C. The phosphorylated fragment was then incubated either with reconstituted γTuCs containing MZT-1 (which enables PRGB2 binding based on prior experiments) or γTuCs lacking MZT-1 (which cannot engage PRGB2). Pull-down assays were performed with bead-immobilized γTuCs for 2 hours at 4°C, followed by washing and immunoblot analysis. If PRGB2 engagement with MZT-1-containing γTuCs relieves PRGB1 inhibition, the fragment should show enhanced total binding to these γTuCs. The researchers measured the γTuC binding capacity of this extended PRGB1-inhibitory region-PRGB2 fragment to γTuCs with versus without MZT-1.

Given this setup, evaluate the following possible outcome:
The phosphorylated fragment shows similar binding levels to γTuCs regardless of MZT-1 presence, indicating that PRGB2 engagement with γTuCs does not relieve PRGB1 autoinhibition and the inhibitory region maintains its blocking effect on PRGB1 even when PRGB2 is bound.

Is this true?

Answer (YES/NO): NO